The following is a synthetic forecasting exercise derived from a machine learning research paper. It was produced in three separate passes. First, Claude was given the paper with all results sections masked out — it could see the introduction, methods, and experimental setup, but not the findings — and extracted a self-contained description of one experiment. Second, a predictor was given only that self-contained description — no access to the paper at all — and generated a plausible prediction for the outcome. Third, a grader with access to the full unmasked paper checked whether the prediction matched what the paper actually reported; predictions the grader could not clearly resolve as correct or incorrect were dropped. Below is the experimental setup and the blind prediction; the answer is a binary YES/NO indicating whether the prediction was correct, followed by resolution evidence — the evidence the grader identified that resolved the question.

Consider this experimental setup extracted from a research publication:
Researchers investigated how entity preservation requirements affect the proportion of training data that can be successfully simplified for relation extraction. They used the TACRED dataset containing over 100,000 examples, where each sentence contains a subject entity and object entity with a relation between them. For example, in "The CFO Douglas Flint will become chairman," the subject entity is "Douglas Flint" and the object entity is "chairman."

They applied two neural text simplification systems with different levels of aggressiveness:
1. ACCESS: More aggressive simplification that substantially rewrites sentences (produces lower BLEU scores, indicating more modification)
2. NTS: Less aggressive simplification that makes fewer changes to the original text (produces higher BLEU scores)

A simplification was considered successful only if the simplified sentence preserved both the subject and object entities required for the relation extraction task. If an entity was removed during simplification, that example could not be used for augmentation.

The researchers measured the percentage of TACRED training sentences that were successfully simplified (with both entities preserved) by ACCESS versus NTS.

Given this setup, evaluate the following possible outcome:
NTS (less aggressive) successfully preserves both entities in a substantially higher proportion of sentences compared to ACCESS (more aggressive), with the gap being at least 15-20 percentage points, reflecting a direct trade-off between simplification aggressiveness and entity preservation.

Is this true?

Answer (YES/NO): NO